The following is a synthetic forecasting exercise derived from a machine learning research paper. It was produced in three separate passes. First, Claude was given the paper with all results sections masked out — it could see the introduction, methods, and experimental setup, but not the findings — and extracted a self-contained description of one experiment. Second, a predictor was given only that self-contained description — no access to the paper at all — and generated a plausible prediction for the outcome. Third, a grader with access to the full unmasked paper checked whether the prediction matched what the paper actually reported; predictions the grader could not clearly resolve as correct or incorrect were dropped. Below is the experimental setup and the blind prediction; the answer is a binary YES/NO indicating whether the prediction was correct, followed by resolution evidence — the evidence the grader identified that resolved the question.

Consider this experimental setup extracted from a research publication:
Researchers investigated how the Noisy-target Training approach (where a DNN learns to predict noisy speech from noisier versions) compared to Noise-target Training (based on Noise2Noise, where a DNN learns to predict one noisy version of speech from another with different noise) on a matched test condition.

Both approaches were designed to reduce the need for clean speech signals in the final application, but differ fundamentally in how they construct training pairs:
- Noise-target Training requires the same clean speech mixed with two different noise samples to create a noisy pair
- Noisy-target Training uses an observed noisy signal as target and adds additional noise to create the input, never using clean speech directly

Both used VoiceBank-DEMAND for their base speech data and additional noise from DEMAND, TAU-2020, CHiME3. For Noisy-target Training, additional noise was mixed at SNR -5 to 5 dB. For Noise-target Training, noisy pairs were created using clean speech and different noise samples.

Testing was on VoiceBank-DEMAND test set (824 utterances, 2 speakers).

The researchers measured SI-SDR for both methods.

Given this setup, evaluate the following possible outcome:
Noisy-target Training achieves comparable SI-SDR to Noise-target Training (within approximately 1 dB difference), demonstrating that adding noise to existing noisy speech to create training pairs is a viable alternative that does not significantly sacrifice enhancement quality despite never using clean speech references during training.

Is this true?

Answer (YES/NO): NO